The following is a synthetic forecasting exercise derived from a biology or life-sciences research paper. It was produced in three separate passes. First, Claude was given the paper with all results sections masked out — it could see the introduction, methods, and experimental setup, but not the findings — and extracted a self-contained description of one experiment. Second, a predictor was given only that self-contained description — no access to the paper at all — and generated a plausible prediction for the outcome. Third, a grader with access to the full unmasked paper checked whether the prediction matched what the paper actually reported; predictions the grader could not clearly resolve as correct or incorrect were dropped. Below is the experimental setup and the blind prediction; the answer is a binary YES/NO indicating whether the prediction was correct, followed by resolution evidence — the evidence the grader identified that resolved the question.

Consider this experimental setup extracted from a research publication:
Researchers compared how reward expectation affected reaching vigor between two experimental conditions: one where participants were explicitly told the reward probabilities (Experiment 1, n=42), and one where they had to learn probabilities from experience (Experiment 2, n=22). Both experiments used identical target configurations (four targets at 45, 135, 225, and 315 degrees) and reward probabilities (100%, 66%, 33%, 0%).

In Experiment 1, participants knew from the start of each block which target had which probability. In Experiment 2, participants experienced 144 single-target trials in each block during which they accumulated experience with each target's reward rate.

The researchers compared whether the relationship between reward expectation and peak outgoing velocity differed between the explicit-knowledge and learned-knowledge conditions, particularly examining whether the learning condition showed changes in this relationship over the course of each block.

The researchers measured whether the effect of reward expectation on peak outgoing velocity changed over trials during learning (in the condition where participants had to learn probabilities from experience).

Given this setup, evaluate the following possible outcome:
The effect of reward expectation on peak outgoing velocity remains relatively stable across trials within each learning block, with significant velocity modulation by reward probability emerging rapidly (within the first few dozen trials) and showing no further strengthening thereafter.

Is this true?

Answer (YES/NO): NO